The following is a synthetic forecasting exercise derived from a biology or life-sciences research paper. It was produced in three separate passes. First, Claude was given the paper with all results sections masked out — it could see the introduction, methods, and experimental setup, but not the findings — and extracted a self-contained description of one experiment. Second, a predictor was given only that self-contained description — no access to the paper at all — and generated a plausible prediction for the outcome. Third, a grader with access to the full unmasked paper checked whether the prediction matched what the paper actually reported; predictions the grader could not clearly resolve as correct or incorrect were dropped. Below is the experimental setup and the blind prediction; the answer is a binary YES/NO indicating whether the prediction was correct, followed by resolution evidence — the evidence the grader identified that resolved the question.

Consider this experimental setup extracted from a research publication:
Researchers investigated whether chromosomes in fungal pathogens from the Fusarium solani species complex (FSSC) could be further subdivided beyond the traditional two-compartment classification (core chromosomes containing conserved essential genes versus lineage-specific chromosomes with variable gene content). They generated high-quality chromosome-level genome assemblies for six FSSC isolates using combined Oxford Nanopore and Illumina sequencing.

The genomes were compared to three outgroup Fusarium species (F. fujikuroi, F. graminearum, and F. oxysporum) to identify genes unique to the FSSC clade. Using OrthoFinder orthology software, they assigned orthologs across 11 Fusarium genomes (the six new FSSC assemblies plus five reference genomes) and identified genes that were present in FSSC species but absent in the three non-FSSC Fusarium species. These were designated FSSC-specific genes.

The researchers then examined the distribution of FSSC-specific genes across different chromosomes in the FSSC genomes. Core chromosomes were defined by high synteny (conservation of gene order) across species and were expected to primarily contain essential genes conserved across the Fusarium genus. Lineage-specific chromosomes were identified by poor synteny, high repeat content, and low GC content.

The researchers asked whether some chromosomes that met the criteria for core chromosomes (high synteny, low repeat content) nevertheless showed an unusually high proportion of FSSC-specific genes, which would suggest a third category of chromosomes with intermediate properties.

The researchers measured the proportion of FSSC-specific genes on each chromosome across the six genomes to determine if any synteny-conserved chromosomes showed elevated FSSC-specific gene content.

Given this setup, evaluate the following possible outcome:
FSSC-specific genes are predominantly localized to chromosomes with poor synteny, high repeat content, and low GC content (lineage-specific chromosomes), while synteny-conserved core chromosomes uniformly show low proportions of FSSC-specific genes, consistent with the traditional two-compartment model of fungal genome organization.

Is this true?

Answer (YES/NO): NO